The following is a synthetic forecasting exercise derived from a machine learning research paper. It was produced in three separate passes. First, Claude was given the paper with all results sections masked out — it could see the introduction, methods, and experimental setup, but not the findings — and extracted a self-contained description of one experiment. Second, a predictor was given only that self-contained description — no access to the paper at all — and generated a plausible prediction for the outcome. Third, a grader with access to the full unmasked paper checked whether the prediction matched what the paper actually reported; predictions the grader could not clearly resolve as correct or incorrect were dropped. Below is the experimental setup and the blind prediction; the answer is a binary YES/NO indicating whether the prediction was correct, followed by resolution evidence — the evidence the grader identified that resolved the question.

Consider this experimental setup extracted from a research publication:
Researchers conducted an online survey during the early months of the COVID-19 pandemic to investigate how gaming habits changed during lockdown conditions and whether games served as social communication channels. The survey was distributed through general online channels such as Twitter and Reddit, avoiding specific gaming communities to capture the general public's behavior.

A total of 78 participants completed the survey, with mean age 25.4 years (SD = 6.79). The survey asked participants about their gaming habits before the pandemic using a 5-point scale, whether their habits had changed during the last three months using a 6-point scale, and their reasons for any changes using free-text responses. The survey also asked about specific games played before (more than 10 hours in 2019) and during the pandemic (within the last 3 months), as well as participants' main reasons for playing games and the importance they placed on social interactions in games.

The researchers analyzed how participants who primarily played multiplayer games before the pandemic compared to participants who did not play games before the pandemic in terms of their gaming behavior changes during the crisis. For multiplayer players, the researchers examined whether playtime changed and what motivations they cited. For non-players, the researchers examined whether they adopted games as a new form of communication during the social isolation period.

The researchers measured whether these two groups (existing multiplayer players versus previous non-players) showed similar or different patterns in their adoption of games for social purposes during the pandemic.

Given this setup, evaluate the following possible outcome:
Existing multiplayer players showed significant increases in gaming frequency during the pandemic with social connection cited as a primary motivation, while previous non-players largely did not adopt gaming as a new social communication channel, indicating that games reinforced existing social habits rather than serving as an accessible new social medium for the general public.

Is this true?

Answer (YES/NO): YES